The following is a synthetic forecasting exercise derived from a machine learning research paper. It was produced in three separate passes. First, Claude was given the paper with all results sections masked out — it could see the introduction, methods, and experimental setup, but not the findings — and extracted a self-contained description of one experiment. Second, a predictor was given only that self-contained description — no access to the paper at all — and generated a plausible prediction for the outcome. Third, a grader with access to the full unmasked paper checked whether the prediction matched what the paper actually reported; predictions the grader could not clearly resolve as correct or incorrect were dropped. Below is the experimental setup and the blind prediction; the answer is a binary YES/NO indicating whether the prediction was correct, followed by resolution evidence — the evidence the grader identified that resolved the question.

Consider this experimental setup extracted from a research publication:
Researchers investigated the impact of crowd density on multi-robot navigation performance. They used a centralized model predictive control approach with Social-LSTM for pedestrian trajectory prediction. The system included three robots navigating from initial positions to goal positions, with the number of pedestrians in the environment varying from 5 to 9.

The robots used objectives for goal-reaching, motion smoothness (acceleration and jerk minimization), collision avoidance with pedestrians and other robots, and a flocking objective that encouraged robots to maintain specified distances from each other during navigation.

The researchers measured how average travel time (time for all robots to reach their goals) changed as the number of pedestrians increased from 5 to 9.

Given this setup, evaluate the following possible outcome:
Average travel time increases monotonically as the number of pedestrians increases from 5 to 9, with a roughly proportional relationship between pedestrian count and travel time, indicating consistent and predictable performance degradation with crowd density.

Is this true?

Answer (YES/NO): YES